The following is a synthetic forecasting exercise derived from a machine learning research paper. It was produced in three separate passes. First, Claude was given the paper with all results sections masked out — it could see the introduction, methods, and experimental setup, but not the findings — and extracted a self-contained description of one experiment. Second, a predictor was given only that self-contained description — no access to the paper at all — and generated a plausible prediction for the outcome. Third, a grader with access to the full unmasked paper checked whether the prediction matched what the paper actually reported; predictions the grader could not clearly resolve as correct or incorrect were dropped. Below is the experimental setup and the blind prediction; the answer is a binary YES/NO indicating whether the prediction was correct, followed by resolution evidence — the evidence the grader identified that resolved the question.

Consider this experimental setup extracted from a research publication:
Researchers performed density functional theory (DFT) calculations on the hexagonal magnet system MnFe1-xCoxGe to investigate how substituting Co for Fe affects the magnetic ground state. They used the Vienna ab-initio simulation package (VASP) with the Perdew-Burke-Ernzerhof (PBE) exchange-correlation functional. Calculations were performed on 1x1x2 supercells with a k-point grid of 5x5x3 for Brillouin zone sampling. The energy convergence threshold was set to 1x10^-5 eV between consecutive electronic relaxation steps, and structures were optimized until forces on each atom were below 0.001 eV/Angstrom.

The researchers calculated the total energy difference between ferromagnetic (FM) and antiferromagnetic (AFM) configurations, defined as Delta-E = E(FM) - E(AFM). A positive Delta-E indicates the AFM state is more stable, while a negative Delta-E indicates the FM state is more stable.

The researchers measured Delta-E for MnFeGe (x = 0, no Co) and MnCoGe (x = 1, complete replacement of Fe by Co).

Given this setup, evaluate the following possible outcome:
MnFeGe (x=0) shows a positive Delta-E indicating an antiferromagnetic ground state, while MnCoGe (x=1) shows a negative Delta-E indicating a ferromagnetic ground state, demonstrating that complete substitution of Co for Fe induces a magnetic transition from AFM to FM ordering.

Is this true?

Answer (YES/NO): YES